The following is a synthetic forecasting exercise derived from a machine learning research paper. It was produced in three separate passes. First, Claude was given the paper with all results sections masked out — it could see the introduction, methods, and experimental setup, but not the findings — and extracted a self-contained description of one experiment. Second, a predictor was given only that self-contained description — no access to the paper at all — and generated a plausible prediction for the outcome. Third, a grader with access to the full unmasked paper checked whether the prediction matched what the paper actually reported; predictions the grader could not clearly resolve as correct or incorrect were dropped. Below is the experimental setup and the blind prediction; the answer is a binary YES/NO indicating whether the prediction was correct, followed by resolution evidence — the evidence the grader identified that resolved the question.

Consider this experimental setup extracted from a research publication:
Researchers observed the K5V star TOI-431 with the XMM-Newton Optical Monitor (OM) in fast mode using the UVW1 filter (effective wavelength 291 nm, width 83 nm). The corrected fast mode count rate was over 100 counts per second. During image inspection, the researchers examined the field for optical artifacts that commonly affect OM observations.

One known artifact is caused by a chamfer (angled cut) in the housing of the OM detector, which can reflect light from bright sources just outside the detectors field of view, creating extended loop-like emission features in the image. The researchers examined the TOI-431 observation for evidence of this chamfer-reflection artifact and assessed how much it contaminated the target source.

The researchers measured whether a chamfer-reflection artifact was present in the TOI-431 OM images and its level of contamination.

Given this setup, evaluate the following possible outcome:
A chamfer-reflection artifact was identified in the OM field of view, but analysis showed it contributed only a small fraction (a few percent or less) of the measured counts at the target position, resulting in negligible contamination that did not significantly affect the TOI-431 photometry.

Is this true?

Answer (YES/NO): YES